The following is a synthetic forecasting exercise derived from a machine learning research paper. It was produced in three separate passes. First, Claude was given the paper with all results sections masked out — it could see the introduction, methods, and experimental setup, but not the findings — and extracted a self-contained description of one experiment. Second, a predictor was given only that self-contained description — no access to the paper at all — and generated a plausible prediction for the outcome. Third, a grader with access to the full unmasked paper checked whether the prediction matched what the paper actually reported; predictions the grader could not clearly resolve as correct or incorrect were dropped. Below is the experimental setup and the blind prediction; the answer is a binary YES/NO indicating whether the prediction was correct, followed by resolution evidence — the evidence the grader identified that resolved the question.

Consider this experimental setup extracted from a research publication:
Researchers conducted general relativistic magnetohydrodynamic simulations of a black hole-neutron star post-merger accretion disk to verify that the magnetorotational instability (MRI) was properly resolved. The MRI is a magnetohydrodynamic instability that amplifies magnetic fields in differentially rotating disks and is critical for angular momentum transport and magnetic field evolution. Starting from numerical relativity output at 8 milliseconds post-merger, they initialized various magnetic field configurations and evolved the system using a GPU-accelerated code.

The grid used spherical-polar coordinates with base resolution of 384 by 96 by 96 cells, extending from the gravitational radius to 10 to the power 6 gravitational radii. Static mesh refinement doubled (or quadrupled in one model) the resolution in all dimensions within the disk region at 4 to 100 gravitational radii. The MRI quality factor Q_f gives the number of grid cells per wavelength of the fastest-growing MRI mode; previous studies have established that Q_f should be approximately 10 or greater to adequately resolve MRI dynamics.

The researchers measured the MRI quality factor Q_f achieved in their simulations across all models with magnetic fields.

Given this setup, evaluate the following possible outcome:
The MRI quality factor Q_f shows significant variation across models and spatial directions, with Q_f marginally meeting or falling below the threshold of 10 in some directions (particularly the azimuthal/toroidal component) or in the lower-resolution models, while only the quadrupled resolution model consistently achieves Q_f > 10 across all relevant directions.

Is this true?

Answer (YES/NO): NO